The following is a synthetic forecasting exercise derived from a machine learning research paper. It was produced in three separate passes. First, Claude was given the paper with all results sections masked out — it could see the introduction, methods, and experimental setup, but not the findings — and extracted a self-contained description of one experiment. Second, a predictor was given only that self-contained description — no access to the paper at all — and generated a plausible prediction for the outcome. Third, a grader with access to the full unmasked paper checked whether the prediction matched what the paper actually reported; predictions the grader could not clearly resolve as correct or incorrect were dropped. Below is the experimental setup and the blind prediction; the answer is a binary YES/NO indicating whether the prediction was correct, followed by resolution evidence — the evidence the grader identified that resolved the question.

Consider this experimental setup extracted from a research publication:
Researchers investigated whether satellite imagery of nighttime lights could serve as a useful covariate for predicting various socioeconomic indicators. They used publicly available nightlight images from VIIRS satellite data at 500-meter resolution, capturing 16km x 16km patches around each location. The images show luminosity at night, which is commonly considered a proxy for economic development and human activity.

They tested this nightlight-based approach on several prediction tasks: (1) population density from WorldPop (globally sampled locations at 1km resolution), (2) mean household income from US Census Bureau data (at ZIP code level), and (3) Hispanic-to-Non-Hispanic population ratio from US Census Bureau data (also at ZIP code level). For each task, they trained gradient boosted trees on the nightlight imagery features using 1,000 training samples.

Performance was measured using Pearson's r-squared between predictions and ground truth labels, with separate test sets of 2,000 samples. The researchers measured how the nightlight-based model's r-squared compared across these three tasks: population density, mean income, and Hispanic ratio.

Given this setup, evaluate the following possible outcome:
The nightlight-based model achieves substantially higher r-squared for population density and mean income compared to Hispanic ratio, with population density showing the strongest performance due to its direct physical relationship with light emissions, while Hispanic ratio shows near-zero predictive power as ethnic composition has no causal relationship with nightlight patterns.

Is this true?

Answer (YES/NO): NO